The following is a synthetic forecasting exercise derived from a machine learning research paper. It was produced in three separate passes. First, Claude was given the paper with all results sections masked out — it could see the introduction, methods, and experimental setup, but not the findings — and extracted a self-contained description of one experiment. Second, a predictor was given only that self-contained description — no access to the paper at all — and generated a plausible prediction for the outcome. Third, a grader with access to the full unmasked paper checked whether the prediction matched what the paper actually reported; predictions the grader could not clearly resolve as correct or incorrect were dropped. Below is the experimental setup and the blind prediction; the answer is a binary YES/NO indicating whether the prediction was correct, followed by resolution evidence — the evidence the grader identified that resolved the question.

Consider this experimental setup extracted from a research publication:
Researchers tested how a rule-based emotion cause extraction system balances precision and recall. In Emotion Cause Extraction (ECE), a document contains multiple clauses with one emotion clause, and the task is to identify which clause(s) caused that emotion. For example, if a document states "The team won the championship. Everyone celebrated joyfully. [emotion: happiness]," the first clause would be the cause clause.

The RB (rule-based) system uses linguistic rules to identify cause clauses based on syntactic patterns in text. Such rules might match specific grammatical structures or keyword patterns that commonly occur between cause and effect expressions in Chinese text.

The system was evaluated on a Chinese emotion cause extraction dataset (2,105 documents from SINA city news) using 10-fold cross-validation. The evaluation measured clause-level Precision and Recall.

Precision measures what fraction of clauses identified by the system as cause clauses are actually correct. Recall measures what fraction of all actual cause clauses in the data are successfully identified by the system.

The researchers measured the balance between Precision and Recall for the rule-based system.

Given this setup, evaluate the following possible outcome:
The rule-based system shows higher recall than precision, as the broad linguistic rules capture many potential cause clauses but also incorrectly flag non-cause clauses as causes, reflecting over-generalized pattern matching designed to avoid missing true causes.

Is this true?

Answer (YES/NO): NO